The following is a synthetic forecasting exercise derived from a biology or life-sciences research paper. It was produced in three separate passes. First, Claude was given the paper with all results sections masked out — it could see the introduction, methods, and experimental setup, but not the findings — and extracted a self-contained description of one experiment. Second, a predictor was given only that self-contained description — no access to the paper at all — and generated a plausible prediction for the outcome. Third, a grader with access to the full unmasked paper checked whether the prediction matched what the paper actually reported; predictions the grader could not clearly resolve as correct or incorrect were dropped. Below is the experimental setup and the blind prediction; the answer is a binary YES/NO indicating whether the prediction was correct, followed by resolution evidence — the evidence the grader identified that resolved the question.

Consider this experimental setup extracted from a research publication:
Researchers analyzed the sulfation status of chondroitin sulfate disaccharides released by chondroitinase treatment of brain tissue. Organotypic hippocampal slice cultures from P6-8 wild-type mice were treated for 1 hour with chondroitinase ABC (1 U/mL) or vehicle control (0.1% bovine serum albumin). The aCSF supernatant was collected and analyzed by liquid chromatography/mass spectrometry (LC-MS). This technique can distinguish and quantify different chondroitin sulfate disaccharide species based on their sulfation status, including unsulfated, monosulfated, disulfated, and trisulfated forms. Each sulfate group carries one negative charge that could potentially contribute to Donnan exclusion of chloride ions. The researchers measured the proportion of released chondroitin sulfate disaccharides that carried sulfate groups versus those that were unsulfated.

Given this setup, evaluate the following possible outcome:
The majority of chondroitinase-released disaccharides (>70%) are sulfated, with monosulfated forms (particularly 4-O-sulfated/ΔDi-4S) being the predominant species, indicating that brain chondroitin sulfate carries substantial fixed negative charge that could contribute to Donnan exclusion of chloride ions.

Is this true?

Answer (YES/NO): NO